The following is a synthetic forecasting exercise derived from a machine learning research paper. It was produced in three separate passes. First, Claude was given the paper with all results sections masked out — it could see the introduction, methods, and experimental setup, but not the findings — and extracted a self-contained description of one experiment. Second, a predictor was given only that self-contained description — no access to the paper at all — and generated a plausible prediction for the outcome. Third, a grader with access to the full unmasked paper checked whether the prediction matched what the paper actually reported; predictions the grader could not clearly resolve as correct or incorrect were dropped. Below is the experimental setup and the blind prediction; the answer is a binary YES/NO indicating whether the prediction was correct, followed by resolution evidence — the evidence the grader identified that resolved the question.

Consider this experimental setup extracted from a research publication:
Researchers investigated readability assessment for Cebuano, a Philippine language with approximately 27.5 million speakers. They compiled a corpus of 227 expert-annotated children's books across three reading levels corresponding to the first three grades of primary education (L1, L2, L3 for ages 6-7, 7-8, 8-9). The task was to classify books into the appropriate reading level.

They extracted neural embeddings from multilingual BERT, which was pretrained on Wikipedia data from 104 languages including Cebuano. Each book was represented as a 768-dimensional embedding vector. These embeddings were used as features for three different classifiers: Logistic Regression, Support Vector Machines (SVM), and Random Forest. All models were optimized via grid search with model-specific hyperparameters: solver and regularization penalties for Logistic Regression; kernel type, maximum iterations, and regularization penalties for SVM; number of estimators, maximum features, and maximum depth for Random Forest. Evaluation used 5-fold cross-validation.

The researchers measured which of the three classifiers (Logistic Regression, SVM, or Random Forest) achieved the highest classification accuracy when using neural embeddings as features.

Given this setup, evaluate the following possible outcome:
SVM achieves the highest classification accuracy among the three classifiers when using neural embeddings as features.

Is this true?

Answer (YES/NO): YES